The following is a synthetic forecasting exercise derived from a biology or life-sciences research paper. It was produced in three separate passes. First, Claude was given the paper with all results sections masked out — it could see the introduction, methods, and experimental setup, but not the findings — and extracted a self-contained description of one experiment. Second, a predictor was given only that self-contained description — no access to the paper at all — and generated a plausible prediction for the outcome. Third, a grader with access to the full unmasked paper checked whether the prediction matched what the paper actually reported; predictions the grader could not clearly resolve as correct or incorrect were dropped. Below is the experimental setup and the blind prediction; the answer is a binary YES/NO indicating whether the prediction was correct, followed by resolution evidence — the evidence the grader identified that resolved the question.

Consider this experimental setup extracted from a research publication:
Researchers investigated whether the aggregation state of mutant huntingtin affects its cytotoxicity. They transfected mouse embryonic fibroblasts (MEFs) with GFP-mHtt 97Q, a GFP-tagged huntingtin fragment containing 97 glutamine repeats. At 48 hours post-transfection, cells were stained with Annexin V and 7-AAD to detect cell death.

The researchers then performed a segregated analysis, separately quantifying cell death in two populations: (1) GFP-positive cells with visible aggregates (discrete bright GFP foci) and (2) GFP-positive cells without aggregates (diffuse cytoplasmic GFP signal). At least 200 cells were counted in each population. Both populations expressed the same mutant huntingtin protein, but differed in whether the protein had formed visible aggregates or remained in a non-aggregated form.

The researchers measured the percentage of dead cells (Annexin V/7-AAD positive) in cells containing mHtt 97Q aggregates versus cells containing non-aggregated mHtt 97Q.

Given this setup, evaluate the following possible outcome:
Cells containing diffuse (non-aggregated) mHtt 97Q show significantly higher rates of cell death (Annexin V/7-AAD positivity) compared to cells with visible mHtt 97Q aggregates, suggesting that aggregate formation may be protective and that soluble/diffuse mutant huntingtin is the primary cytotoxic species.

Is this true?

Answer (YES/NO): YES